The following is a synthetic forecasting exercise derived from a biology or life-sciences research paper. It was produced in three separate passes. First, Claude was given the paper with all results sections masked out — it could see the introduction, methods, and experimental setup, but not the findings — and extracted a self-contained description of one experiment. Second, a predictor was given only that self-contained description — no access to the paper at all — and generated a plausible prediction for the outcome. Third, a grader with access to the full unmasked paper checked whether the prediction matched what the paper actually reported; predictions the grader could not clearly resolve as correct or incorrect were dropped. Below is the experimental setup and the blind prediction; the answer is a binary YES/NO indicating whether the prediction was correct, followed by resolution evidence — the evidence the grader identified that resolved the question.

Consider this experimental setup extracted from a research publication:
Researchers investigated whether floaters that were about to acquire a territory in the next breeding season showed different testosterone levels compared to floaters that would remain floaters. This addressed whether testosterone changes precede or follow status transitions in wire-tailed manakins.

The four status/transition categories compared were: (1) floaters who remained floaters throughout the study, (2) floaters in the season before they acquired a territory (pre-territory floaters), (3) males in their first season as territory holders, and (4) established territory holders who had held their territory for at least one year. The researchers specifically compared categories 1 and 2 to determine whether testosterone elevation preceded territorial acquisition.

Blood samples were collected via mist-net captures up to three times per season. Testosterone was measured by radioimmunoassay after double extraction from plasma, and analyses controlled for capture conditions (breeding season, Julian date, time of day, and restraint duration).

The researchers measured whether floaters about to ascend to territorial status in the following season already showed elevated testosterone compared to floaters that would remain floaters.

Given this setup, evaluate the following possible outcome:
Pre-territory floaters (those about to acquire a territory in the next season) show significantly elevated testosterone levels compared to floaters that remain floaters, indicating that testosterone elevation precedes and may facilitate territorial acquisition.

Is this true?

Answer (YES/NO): YES